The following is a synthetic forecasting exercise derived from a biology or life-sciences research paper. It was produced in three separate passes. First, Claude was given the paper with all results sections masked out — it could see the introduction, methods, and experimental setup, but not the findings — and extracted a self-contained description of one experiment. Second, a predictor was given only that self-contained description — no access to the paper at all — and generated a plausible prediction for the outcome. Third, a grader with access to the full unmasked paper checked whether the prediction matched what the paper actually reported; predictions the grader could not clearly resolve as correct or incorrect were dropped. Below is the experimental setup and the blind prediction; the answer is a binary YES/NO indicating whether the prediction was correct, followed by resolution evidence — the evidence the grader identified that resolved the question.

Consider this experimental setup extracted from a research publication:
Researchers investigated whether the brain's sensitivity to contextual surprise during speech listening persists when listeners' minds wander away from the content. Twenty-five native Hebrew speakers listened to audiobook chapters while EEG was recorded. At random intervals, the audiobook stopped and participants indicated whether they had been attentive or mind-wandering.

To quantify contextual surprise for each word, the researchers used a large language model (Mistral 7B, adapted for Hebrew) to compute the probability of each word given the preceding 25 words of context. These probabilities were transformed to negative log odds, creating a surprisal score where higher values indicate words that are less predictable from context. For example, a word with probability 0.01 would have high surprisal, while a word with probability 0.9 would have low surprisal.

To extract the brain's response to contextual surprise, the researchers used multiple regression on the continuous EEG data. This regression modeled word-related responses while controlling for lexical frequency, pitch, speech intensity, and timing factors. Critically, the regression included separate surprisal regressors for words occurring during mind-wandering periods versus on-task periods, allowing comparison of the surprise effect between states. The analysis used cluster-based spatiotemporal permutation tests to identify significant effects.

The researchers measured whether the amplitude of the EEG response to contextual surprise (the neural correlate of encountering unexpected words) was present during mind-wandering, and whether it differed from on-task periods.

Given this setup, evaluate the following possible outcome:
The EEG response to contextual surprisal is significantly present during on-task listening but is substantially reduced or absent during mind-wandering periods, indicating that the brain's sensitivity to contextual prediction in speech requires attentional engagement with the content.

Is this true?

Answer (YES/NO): NO